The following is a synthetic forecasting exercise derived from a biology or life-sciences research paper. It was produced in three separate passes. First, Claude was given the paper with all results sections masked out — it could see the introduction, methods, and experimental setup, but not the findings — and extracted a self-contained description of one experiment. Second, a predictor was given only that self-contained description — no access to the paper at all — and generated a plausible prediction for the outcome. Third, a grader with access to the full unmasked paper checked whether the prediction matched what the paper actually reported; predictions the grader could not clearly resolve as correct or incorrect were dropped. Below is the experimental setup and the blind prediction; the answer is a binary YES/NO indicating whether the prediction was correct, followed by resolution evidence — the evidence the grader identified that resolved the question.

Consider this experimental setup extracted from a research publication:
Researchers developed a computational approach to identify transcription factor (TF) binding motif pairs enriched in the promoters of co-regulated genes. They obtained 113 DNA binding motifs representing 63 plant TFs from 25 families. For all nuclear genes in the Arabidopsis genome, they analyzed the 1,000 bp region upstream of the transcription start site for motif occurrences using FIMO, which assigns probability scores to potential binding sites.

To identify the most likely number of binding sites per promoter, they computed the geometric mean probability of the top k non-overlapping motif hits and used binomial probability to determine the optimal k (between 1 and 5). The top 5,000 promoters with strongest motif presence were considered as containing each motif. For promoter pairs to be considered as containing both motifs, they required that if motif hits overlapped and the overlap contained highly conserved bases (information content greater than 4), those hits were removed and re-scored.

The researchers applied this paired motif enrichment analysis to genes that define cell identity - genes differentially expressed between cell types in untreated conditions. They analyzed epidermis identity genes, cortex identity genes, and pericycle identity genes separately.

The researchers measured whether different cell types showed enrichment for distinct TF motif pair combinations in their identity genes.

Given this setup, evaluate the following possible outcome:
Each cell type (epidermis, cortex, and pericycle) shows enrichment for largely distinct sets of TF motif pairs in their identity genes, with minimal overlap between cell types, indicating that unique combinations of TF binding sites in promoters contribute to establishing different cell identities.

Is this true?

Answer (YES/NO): YES